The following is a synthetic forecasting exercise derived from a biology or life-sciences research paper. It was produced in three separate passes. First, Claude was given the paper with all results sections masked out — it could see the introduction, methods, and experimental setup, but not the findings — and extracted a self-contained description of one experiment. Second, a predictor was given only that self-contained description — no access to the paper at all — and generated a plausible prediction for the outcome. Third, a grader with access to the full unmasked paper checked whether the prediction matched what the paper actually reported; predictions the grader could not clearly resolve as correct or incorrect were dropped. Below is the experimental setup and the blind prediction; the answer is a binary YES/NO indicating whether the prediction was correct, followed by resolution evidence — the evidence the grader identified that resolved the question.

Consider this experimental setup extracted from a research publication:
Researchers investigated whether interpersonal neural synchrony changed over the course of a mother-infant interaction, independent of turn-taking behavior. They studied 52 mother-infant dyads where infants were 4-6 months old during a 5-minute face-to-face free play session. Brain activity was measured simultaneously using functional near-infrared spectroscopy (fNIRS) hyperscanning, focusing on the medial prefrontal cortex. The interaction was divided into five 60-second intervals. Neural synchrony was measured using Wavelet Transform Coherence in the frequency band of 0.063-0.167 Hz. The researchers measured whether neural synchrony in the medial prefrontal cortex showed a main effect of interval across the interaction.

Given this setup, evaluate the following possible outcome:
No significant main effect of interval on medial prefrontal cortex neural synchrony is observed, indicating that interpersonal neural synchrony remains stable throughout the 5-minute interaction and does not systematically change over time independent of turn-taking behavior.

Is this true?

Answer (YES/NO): NO